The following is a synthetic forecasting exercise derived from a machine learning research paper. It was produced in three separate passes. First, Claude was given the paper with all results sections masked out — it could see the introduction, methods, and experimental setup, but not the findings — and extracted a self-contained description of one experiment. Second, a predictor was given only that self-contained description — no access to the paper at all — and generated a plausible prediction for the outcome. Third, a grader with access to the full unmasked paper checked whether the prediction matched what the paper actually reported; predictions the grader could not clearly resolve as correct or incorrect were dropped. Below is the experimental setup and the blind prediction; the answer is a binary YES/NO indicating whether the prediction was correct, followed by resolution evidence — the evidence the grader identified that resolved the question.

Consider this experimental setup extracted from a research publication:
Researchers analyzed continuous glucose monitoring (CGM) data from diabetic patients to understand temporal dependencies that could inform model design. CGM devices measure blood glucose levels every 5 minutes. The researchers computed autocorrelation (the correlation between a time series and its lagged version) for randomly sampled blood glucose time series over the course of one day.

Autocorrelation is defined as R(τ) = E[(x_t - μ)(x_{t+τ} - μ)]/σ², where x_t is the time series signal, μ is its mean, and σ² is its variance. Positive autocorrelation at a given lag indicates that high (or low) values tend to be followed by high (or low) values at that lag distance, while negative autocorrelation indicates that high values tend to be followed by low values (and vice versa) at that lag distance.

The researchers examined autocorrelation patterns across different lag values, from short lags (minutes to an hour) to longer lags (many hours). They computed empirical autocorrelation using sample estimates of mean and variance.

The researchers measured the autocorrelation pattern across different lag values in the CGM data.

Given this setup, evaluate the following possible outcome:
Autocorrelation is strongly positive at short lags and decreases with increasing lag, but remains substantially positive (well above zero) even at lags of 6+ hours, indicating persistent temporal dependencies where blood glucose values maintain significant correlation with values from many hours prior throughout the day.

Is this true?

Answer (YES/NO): NO